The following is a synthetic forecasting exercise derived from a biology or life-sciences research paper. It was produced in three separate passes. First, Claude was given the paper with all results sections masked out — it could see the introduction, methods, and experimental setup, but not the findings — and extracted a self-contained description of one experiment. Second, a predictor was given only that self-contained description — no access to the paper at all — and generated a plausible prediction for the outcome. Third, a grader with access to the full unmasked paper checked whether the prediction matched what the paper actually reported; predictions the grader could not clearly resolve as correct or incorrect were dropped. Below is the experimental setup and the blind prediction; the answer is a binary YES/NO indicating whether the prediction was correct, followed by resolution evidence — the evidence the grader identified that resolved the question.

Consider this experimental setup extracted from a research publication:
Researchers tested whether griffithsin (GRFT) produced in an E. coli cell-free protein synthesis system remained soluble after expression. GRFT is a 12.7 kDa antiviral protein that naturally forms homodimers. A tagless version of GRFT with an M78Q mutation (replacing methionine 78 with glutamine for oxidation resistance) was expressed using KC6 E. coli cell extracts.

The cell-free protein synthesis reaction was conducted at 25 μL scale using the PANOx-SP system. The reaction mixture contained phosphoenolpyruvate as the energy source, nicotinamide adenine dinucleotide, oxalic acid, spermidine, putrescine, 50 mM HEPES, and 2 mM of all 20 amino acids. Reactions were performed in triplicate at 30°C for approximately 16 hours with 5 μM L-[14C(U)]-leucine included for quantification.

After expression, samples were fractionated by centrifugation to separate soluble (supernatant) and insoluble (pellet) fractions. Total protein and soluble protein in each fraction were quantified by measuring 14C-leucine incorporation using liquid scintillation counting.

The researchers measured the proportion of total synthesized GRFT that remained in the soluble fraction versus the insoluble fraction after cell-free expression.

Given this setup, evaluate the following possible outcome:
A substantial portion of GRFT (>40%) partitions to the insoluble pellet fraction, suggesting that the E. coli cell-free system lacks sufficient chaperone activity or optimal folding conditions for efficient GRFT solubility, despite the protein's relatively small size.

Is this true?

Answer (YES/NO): NO